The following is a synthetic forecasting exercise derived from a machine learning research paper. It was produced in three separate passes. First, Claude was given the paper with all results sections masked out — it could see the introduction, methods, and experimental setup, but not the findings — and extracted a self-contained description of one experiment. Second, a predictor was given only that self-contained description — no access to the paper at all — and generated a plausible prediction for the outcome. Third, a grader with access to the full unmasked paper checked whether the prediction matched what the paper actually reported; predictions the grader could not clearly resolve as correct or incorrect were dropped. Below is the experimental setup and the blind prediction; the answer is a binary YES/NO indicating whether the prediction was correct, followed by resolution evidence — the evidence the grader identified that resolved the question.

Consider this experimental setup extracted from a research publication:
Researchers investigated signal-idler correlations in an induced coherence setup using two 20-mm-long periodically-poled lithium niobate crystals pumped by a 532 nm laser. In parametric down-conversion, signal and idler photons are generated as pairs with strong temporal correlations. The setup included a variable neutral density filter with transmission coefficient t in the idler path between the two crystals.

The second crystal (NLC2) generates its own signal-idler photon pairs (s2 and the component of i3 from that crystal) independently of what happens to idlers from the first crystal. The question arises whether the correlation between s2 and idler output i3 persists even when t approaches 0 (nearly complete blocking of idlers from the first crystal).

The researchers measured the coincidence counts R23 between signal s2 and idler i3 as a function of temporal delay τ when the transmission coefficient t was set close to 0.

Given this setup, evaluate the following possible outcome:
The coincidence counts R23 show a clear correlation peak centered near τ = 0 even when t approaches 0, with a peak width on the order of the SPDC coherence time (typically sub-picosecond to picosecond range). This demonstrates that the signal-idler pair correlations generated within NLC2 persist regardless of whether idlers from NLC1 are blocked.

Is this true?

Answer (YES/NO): YES